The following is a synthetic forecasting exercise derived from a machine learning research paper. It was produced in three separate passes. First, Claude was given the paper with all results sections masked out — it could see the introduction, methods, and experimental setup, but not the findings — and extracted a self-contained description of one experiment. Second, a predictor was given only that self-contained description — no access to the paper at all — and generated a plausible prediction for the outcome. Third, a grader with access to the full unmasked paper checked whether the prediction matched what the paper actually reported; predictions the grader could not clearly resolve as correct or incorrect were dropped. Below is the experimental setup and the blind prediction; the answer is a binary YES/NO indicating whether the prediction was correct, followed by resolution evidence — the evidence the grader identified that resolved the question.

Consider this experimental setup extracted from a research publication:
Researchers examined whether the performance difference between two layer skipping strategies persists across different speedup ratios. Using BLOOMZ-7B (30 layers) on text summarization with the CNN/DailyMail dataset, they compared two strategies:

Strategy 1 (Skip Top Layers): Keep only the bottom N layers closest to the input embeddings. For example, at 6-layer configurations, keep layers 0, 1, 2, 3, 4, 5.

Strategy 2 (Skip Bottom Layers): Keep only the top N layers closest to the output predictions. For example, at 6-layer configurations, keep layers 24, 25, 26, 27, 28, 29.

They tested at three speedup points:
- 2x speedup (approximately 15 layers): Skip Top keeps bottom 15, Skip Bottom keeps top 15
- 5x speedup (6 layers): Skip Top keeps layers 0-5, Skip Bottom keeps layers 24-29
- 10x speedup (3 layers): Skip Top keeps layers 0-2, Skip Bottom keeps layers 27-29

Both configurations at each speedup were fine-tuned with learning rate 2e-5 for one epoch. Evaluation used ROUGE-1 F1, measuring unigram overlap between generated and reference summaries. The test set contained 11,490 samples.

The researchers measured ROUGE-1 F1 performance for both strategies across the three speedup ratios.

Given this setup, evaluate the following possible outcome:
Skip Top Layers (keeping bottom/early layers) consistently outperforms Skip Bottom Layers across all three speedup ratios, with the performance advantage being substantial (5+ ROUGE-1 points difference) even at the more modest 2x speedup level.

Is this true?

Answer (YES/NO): NO